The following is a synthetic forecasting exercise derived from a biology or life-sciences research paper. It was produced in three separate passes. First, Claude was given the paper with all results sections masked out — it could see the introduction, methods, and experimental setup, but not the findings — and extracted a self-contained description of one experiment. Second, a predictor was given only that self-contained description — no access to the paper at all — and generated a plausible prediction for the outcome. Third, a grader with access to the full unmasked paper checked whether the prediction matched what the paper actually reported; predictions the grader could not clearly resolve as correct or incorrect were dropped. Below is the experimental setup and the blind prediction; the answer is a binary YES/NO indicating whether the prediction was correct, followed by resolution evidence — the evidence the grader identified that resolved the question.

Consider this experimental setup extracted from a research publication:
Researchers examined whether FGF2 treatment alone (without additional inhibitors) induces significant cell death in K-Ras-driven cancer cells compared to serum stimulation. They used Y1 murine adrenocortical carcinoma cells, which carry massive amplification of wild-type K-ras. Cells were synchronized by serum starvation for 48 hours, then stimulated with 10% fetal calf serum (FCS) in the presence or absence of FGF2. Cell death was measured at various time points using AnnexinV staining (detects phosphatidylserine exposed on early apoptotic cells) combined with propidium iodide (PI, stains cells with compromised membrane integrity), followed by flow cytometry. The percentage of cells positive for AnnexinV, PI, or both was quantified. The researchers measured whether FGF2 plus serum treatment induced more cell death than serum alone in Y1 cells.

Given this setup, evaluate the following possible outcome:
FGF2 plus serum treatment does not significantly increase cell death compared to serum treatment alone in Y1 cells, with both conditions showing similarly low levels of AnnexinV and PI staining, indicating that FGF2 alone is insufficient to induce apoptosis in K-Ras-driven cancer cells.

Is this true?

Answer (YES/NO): YES